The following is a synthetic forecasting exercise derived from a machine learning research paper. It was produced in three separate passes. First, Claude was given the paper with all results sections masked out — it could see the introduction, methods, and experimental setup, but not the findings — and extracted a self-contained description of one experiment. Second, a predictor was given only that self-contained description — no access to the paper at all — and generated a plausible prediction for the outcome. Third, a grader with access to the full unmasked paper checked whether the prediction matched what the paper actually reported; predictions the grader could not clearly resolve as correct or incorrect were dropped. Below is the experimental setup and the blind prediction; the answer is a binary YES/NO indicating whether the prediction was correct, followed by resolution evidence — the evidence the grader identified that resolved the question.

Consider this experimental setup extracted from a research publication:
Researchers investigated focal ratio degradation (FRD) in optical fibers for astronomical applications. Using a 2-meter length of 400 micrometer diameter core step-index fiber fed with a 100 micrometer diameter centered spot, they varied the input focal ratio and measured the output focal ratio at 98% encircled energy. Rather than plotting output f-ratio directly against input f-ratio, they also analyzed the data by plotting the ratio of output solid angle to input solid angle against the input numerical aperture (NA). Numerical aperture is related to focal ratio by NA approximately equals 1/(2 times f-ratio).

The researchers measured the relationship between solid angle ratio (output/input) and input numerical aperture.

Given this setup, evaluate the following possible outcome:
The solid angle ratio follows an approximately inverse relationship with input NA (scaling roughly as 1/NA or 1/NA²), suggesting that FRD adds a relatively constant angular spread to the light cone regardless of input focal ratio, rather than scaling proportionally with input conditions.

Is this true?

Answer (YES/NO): NO